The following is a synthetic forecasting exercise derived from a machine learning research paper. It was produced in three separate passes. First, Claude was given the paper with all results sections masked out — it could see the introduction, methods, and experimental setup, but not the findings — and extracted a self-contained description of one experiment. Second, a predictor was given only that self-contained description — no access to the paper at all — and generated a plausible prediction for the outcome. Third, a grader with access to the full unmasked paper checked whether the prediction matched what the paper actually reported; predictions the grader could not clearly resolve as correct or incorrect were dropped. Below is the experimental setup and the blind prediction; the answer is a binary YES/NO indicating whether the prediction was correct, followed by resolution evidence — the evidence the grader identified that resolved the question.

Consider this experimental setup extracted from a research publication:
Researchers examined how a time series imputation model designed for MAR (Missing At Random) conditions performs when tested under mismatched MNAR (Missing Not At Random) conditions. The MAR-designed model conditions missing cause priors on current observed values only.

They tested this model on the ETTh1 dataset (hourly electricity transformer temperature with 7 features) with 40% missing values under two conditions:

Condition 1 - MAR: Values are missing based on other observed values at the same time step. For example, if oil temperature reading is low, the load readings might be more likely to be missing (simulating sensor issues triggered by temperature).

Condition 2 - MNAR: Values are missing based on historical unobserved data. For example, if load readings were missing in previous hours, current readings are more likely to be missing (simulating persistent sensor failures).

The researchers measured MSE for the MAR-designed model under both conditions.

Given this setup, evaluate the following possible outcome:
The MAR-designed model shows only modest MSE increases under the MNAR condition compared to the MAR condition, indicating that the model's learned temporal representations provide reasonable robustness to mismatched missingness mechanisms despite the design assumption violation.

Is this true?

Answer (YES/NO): NO